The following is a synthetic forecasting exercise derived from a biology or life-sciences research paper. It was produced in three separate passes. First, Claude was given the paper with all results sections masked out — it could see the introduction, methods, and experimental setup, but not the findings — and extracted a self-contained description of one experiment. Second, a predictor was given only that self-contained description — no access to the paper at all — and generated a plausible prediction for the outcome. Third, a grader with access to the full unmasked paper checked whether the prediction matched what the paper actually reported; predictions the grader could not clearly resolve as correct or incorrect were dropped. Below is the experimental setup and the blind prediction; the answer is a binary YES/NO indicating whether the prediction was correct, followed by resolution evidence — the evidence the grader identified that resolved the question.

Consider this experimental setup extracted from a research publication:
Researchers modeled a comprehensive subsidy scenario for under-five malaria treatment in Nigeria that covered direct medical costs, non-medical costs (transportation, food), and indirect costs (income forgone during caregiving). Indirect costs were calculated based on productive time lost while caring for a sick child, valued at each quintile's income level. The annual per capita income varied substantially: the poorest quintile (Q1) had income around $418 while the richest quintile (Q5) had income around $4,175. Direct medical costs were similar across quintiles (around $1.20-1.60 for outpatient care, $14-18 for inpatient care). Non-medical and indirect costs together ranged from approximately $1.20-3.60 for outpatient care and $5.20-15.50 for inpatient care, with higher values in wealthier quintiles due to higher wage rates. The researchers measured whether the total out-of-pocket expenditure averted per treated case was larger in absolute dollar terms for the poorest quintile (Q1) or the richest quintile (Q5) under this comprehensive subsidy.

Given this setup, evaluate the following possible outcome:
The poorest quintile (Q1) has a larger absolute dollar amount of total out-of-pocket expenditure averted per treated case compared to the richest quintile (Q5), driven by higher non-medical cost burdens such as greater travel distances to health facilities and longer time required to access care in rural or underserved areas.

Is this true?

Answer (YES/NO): NO